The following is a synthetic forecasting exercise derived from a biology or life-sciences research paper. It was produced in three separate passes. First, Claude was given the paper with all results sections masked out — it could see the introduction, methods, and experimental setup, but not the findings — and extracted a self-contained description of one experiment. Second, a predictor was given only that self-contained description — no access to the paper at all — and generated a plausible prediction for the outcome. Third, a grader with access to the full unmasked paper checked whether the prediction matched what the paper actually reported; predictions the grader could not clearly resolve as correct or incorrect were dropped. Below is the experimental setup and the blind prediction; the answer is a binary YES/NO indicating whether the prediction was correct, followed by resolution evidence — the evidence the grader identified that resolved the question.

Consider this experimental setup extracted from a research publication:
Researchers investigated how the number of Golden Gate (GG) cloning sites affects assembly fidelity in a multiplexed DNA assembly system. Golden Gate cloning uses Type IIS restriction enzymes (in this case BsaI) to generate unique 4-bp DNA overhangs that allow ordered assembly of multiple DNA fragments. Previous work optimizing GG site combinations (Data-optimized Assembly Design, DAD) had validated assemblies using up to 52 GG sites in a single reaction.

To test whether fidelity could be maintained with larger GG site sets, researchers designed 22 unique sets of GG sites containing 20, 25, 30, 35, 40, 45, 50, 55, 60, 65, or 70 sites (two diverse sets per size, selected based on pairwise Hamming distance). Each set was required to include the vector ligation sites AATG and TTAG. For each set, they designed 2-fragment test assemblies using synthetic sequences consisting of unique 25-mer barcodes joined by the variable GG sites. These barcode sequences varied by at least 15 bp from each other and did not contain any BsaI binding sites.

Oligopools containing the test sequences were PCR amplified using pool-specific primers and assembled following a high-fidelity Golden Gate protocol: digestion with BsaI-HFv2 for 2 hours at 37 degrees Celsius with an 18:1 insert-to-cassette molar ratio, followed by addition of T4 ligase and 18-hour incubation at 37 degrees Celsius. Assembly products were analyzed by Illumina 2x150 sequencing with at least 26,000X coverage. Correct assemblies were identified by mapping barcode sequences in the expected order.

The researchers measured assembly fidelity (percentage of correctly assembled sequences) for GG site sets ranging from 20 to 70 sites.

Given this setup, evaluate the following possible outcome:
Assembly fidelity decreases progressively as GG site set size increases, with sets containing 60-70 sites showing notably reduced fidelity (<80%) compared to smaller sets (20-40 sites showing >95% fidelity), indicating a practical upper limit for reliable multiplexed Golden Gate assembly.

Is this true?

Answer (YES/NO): NO